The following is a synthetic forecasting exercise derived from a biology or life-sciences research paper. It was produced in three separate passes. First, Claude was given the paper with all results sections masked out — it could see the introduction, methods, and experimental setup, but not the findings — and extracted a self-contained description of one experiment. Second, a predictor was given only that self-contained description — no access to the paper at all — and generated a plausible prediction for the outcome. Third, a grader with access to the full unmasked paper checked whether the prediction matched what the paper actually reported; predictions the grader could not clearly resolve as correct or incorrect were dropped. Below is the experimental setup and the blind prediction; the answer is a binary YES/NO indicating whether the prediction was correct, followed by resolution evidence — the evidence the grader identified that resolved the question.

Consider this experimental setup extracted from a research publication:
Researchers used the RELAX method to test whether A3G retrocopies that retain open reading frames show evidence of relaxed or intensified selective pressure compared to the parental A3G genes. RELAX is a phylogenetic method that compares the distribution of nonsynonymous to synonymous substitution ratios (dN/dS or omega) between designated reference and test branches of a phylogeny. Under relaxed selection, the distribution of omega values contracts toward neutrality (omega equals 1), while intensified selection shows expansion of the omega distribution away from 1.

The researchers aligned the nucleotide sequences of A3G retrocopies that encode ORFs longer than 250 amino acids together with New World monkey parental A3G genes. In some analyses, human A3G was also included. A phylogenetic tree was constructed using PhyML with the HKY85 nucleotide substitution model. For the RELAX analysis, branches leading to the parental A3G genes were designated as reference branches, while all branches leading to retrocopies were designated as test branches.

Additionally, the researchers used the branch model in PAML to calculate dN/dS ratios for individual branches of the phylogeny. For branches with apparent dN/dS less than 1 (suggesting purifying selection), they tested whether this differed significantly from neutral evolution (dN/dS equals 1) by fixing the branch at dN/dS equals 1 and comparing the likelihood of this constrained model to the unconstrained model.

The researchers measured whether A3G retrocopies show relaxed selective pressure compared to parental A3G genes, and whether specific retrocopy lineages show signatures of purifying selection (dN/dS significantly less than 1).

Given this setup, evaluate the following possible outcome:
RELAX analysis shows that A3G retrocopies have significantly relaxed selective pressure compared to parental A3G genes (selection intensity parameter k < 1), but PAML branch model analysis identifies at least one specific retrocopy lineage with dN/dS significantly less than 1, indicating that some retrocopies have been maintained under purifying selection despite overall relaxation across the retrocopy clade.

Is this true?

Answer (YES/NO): NO